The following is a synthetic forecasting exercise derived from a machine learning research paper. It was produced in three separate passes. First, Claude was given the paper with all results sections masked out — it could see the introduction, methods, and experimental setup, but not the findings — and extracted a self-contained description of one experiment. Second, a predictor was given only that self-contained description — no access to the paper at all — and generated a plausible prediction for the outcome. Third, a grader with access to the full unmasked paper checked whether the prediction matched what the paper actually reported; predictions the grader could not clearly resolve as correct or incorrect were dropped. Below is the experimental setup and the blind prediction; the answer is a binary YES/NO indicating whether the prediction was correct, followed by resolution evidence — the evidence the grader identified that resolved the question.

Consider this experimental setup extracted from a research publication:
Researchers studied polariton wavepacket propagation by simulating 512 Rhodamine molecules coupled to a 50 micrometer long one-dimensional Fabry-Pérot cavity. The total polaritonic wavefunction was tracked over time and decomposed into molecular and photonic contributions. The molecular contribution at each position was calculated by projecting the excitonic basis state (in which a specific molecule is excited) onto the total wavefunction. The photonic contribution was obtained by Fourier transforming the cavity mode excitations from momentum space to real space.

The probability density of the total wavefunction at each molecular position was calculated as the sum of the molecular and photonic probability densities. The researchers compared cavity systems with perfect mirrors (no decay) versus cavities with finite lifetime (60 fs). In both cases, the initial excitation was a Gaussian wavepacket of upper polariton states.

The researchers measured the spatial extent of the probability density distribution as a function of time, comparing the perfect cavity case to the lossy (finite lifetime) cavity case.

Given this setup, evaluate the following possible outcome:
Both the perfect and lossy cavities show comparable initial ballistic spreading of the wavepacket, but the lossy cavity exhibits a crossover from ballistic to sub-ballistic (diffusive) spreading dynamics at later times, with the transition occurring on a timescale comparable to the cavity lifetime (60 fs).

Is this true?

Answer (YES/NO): NO